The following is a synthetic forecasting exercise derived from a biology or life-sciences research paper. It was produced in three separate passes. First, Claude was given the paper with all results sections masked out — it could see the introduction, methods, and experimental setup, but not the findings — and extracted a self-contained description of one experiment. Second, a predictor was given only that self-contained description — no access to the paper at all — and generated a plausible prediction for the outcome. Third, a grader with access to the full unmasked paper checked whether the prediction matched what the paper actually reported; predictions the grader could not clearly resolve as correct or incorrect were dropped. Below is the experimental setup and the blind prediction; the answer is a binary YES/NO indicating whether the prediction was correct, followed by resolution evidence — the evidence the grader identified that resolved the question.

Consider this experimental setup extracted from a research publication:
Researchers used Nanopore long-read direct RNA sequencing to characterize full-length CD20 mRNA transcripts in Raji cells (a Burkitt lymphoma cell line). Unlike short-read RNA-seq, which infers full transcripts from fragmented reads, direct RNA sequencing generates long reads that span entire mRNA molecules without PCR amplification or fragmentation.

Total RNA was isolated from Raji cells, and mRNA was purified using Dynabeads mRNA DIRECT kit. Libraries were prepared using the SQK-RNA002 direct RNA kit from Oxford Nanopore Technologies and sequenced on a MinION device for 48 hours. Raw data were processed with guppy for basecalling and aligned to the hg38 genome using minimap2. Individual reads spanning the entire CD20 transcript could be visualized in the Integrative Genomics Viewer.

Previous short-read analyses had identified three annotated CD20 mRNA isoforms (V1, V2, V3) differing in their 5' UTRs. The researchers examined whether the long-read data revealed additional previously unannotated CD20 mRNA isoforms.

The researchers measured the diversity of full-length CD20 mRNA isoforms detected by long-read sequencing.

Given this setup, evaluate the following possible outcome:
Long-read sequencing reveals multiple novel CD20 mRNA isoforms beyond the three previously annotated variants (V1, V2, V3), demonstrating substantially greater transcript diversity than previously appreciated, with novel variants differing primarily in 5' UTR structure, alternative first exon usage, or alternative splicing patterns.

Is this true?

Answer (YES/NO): NO